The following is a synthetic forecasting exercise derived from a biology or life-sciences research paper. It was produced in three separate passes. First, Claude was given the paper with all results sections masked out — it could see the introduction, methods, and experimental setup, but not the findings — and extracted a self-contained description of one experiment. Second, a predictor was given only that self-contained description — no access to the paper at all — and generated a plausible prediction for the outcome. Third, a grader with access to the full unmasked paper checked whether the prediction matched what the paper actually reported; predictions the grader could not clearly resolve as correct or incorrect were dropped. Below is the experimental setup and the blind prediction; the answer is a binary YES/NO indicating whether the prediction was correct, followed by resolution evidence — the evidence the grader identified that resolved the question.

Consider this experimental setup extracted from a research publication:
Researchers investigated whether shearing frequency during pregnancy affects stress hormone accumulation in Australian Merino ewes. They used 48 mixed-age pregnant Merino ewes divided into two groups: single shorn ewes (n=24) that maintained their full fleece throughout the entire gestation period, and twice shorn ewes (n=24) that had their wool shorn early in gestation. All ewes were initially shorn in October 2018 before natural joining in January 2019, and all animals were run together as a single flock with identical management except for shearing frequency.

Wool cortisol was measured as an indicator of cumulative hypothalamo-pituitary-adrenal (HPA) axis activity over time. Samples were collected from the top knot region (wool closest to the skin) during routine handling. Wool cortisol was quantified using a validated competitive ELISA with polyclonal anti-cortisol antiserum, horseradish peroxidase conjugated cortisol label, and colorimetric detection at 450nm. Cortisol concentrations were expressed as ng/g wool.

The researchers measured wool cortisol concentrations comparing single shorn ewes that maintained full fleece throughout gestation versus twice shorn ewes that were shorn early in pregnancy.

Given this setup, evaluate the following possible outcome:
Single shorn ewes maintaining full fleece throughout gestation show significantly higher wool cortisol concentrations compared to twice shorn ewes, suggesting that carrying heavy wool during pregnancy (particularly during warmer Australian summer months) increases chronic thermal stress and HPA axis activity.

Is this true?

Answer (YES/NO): YES